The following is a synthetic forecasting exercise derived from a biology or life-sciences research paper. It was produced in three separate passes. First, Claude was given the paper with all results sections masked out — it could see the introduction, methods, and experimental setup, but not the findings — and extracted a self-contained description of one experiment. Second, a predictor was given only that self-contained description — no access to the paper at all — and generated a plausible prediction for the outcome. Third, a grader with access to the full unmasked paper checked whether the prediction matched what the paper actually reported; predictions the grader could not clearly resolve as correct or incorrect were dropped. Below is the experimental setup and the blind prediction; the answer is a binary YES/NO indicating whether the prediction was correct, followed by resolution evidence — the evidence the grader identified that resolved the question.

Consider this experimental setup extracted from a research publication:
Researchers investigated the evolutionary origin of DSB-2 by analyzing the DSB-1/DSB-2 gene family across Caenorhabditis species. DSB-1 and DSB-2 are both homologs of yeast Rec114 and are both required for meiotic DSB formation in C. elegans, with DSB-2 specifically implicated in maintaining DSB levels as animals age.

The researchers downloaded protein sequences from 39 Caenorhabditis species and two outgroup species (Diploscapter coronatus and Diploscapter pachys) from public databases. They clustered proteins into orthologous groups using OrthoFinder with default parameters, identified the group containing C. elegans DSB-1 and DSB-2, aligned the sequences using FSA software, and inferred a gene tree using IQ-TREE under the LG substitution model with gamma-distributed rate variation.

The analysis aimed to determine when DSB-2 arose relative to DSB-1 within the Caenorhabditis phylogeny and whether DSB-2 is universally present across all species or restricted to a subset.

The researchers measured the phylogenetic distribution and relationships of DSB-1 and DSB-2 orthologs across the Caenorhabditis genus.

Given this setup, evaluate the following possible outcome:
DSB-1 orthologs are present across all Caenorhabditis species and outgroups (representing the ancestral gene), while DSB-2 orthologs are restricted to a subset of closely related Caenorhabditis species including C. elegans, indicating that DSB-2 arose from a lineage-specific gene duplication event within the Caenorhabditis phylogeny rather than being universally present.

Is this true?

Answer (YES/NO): NO